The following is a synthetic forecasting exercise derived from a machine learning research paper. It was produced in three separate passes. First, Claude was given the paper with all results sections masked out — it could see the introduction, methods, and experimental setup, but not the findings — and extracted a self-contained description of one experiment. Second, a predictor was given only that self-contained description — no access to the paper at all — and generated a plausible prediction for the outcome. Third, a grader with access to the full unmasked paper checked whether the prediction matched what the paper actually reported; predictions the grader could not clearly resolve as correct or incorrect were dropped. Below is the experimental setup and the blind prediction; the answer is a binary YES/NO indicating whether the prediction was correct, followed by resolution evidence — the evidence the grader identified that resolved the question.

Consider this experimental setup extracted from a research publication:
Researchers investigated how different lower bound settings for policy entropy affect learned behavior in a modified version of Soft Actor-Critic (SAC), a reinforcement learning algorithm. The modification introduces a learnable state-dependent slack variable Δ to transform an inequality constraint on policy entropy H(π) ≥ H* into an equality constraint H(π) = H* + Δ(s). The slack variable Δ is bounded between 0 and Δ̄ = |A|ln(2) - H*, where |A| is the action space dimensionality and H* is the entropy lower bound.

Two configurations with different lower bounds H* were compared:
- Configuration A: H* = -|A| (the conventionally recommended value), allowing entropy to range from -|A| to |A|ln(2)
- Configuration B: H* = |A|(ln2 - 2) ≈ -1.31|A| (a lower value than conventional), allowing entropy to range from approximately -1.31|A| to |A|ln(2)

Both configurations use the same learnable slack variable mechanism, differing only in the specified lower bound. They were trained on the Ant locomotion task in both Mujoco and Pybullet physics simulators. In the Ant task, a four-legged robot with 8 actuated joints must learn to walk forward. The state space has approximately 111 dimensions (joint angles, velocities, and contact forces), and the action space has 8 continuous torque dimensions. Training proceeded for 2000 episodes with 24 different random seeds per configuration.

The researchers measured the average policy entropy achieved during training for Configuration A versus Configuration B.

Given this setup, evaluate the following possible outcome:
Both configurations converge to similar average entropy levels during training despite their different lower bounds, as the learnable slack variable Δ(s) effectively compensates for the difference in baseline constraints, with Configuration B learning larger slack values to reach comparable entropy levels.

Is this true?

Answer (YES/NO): NO